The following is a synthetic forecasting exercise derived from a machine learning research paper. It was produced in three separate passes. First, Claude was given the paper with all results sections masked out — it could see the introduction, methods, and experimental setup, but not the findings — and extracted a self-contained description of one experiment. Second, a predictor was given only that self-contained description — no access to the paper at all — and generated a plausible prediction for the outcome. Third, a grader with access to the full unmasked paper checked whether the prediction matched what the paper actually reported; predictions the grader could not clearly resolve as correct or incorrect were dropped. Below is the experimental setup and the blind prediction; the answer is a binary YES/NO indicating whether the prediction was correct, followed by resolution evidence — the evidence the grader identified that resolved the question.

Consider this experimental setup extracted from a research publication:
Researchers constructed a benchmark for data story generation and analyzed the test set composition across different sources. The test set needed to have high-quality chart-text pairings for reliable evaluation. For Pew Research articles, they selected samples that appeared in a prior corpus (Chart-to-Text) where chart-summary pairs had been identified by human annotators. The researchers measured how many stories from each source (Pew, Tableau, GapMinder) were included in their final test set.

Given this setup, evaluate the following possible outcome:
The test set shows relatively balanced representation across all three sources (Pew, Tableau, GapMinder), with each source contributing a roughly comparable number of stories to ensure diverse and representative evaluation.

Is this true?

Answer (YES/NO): NO